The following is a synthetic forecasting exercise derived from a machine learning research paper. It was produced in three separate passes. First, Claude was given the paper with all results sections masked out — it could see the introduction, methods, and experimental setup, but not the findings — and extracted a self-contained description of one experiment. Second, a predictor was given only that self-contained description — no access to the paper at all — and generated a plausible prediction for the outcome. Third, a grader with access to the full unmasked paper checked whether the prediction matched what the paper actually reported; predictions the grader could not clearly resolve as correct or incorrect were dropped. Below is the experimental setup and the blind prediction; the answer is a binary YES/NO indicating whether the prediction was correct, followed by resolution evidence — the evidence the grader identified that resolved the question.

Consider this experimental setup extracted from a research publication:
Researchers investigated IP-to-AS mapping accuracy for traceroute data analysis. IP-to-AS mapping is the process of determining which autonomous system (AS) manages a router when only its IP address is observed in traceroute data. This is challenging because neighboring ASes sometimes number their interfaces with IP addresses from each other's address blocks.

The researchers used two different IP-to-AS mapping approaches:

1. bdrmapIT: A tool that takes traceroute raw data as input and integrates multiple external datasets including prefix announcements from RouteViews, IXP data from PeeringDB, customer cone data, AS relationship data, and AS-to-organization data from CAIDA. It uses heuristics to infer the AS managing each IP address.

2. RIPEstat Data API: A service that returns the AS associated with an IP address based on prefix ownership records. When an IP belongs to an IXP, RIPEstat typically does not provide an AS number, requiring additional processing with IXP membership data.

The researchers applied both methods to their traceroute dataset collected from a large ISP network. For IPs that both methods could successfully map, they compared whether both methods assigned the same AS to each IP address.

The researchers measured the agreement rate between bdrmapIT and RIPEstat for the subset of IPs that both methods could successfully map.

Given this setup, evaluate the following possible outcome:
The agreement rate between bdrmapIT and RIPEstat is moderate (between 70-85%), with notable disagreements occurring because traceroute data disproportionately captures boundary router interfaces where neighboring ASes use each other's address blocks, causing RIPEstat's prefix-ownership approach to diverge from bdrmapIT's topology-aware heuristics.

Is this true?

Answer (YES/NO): NO